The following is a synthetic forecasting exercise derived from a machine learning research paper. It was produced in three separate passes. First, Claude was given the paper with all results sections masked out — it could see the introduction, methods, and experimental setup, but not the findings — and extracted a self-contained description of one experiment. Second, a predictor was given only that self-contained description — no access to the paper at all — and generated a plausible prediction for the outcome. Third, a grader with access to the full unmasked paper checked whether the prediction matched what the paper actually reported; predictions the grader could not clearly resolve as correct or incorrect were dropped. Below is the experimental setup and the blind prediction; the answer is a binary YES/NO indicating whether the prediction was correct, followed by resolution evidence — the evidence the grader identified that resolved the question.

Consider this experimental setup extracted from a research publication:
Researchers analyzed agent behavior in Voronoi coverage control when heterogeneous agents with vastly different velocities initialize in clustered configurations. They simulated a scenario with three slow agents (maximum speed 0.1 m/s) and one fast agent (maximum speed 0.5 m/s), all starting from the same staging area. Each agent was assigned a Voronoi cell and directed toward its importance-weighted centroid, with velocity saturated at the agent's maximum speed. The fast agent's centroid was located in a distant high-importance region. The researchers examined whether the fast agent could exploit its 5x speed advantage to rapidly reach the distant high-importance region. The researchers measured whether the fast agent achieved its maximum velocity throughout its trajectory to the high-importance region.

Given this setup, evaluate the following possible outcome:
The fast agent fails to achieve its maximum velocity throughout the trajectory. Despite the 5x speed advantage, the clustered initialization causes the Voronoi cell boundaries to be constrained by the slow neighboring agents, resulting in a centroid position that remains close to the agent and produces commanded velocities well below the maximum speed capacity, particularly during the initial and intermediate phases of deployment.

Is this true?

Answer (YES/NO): YES